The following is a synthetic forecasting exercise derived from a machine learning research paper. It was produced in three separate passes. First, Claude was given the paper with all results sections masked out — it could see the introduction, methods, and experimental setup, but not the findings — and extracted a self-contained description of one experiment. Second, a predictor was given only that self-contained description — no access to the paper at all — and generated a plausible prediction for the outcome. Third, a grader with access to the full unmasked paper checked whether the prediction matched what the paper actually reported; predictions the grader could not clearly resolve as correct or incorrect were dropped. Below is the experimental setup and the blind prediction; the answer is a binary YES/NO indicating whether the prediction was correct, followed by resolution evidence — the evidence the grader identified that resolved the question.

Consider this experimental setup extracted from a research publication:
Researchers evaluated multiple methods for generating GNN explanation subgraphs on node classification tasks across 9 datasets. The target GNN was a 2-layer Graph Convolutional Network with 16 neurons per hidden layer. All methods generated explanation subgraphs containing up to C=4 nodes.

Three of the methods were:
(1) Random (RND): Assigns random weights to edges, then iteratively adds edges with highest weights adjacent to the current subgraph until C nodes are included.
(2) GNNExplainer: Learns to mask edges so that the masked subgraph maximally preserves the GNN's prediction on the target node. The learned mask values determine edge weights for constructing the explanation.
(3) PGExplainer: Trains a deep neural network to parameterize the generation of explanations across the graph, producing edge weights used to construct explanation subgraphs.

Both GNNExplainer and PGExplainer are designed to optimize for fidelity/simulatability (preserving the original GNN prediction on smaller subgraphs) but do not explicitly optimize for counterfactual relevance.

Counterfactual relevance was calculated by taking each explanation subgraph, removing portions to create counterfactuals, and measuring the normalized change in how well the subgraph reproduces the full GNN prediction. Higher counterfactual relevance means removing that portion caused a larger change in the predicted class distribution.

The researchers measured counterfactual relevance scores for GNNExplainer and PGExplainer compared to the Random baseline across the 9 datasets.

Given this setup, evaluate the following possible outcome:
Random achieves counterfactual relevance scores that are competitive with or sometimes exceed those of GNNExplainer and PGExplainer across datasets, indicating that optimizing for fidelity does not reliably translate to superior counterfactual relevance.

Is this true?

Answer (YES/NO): YES